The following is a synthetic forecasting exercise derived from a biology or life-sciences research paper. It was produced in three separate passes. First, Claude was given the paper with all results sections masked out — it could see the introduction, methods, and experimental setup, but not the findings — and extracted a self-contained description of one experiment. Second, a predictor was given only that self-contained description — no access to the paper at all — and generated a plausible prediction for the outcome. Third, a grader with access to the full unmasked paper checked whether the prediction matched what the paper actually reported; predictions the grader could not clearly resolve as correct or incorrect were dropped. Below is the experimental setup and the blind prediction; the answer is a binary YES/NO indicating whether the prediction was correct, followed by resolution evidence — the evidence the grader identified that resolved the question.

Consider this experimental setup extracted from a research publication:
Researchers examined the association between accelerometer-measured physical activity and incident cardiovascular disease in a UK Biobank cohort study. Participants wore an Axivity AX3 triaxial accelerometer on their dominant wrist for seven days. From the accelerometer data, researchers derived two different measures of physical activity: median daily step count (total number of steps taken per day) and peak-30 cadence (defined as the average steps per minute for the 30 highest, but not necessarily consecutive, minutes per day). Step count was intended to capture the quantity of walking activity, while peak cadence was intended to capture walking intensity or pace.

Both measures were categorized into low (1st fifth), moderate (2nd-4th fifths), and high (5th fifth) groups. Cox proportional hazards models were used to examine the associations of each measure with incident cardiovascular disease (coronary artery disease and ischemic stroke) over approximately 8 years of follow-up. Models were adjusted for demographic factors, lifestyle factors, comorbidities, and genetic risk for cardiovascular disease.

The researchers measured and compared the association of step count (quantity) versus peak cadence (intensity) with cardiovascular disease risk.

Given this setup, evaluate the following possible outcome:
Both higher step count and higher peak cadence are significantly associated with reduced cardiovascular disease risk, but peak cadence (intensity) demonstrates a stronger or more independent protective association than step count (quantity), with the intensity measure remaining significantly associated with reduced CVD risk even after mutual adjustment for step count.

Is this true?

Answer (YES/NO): NO